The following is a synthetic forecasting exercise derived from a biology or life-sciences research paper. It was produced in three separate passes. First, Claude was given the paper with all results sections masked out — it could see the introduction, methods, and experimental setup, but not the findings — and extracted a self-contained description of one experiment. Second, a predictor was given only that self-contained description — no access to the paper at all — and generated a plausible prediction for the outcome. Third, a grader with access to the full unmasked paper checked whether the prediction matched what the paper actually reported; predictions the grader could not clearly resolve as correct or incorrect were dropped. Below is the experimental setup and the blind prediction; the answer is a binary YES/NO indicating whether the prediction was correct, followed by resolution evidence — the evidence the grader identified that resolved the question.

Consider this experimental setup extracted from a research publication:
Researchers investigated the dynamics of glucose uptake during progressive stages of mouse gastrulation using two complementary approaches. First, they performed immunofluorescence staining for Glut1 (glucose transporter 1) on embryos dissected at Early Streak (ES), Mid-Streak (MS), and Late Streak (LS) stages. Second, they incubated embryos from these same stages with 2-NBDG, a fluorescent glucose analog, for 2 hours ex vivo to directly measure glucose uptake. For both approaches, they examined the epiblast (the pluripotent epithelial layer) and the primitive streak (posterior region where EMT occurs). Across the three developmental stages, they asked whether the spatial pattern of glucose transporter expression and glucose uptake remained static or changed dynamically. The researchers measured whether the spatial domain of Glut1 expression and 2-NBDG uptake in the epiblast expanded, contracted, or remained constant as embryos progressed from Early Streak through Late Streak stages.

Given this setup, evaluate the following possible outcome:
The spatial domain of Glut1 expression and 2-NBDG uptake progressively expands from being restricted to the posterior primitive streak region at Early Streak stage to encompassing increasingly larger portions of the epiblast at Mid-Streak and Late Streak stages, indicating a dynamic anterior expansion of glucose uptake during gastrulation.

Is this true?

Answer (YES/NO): YES